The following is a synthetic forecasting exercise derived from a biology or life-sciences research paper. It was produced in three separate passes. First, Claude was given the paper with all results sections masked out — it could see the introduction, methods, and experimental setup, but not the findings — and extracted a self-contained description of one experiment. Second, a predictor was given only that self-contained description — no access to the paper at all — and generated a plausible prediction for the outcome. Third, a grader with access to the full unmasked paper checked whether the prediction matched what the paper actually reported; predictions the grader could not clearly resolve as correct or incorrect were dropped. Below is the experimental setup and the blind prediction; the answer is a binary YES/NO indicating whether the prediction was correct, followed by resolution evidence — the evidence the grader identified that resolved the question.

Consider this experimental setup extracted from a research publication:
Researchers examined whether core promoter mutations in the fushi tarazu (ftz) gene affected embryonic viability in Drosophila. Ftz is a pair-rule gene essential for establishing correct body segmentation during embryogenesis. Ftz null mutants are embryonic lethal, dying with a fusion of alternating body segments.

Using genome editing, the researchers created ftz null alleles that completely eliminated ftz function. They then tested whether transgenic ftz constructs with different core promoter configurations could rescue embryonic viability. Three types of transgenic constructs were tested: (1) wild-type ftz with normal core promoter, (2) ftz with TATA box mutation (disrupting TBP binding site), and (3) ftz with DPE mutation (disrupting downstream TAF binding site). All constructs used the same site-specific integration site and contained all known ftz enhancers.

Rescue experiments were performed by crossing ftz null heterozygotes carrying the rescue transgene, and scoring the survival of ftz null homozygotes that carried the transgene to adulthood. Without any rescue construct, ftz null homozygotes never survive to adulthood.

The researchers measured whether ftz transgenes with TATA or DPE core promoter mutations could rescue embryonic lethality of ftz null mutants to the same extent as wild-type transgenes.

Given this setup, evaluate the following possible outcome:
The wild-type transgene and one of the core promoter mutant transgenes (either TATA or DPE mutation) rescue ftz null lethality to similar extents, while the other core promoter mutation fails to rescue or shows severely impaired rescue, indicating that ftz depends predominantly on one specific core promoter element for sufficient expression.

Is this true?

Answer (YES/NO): NO